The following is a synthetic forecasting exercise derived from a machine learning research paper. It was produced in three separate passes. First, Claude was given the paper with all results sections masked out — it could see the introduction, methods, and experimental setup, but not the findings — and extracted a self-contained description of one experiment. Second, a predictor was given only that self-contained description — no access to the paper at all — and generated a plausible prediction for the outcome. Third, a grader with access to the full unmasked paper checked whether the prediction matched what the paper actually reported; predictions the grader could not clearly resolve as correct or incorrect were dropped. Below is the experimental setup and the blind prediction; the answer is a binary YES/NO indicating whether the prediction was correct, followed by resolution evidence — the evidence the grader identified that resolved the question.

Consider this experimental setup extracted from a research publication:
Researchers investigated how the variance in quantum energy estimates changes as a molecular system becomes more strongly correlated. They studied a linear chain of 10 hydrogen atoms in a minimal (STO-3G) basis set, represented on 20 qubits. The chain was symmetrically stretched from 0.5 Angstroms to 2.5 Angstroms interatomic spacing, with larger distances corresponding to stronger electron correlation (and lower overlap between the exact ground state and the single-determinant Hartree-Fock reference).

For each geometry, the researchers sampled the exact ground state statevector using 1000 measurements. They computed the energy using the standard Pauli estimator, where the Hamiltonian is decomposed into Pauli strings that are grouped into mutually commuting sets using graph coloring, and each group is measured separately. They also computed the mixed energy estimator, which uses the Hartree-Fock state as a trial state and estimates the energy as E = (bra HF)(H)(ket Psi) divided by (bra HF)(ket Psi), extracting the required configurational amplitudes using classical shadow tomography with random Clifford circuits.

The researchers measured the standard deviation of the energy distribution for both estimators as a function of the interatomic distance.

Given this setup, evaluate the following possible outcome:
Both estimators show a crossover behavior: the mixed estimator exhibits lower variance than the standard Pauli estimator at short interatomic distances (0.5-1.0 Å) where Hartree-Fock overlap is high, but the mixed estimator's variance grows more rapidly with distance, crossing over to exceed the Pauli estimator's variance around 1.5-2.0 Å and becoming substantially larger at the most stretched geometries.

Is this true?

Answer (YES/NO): NO